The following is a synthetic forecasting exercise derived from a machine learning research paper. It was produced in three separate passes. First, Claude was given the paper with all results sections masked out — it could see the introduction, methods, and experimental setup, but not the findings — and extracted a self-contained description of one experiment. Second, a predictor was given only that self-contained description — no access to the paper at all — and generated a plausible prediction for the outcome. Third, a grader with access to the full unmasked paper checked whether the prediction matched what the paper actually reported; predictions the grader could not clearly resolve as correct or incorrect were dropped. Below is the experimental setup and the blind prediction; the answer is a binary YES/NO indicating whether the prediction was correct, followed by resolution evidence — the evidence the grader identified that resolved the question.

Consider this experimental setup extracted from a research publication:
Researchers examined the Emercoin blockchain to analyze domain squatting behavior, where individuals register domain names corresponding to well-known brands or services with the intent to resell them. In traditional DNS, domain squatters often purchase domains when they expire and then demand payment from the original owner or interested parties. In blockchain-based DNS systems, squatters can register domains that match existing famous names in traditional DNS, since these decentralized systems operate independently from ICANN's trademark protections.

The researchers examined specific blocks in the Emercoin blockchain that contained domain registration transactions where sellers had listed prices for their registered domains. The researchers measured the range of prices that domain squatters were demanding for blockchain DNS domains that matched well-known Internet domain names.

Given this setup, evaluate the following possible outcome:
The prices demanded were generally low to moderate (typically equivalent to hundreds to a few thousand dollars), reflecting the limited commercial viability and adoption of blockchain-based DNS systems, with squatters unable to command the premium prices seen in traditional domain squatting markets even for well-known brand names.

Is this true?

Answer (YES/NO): NO